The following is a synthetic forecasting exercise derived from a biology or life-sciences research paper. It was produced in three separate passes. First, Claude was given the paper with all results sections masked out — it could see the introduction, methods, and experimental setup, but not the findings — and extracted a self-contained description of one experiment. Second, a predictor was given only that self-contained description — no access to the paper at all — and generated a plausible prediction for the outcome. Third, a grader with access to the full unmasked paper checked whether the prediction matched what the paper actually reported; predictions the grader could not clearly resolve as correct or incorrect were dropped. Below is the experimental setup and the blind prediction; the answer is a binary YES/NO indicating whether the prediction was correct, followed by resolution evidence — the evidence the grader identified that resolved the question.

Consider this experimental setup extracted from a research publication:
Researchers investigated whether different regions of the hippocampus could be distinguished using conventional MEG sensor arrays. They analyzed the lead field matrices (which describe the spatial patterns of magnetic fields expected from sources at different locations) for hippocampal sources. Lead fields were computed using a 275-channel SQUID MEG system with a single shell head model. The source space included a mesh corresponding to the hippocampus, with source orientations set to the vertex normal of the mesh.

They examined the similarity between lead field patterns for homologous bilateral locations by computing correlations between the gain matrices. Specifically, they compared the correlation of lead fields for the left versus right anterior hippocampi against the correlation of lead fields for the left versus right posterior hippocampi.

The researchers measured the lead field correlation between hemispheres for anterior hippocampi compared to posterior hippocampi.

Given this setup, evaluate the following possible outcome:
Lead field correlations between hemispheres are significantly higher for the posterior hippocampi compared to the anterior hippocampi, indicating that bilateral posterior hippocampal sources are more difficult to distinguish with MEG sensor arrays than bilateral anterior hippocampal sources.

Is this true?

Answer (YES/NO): NO